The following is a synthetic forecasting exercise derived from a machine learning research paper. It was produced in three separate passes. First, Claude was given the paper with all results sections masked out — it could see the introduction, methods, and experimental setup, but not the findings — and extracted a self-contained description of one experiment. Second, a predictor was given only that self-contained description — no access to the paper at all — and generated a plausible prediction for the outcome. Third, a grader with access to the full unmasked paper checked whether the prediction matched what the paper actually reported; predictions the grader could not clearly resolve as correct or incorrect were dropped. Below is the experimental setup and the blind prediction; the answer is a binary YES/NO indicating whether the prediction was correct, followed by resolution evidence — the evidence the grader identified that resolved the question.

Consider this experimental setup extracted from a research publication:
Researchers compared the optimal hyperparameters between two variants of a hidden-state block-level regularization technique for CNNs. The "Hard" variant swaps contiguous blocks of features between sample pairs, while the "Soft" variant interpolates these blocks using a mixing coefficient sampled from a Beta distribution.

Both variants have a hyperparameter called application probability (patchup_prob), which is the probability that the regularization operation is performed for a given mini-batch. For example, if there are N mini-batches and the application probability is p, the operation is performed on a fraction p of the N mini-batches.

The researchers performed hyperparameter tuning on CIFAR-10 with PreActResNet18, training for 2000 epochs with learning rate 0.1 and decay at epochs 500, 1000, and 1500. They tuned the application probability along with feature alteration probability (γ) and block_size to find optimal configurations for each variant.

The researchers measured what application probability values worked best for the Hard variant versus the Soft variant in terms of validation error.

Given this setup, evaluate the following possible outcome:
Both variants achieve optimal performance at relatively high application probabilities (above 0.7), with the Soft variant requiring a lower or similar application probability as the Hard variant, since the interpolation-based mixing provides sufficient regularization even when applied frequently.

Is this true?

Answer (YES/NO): NO